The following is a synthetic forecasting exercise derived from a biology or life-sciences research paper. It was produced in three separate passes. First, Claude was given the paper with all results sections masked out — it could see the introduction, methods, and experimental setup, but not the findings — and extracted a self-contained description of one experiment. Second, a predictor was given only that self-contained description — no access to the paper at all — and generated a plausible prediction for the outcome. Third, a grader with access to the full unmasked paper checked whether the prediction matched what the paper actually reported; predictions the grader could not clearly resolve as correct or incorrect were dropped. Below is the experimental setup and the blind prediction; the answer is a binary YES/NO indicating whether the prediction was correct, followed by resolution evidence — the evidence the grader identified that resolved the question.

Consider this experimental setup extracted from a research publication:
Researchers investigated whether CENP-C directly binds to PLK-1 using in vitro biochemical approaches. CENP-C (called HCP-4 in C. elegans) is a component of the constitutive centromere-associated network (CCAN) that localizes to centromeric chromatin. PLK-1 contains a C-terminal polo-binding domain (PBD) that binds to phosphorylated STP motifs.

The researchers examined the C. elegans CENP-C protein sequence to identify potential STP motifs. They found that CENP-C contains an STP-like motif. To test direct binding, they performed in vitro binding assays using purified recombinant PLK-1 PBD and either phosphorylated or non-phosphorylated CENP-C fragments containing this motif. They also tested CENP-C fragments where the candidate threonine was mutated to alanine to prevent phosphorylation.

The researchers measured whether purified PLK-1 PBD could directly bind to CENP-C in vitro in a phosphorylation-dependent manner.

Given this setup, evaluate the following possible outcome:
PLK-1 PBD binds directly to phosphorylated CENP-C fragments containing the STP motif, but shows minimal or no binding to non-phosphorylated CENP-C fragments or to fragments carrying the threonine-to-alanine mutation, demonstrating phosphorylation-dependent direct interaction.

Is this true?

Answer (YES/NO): YES